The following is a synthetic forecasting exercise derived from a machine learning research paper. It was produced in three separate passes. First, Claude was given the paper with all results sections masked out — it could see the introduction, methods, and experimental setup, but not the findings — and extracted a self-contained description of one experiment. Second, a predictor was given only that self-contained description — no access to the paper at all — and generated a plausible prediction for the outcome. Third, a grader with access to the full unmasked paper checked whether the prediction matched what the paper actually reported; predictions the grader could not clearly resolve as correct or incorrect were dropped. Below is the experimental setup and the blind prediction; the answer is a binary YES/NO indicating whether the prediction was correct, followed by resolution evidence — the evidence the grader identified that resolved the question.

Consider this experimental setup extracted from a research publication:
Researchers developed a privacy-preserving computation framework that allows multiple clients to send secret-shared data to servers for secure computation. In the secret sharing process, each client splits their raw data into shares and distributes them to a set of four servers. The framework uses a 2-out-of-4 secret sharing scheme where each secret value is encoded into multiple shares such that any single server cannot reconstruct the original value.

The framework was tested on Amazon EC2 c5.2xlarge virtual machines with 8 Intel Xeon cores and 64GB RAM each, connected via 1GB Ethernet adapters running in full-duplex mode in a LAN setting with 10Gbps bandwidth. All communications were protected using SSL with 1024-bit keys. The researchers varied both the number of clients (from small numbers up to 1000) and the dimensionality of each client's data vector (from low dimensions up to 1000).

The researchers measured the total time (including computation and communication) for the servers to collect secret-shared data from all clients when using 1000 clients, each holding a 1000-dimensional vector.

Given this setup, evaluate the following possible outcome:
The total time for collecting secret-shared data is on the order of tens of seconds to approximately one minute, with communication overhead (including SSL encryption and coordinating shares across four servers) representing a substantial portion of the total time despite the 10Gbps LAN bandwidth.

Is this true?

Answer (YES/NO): NO